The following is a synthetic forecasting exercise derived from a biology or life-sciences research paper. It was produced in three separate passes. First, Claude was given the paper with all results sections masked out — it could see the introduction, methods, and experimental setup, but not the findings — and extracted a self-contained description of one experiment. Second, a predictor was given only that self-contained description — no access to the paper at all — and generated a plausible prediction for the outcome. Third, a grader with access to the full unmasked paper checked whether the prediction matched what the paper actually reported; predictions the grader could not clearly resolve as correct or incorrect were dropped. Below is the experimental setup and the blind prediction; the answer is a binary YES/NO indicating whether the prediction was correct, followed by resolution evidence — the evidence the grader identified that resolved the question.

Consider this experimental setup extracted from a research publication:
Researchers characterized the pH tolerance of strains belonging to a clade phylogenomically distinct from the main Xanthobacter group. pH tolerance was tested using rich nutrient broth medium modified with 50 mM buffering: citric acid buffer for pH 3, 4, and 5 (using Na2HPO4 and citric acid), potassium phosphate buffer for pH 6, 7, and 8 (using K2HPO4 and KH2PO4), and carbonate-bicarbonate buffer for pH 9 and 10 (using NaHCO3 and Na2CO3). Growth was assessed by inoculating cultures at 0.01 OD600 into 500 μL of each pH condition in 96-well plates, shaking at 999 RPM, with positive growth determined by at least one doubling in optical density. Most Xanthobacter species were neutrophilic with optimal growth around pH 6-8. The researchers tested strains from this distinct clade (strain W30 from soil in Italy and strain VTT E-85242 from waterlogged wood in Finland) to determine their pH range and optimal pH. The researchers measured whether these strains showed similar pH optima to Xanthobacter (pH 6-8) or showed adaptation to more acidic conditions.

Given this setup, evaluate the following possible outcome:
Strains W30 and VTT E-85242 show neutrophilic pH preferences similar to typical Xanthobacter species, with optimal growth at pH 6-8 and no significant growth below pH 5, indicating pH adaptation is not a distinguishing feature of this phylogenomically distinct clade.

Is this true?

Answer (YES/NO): NO